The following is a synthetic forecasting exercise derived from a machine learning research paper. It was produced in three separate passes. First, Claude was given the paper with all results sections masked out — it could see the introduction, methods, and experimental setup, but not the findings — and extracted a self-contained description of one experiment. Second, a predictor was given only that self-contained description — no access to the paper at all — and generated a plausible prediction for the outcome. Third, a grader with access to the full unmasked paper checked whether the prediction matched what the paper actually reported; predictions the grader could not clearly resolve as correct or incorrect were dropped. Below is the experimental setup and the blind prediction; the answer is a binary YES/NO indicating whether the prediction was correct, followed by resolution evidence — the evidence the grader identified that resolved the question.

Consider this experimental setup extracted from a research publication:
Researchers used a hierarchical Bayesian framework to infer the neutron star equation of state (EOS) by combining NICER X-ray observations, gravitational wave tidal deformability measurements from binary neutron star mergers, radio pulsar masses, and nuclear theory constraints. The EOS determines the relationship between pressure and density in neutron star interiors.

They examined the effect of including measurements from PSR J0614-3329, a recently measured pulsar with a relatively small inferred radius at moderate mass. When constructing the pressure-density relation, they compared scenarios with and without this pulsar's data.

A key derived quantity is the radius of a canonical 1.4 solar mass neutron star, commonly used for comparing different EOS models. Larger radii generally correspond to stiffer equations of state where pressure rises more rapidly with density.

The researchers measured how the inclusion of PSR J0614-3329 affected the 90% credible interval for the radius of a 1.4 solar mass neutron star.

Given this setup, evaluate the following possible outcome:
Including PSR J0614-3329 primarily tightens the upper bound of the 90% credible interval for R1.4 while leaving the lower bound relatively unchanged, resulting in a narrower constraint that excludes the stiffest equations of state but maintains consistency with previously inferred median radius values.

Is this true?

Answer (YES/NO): NO